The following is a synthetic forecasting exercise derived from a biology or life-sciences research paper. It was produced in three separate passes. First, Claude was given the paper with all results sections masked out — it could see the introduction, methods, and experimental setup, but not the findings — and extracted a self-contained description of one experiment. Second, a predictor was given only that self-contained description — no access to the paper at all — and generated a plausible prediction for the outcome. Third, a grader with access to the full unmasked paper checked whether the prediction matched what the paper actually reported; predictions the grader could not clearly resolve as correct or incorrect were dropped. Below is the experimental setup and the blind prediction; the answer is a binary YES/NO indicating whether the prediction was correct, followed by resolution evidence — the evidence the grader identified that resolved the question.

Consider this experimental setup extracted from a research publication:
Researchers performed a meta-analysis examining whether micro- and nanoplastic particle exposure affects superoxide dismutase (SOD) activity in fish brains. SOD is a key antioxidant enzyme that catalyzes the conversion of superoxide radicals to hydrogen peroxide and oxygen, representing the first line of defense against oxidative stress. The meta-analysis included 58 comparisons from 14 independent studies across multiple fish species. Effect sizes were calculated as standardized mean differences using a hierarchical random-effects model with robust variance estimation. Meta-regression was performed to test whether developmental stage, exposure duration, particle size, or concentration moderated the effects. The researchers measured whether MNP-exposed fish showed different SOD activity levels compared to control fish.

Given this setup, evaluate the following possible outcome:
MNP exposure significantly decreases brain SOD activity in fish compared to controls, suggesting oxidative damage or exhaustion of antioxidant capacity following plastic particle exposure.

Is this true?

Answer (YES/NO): NO